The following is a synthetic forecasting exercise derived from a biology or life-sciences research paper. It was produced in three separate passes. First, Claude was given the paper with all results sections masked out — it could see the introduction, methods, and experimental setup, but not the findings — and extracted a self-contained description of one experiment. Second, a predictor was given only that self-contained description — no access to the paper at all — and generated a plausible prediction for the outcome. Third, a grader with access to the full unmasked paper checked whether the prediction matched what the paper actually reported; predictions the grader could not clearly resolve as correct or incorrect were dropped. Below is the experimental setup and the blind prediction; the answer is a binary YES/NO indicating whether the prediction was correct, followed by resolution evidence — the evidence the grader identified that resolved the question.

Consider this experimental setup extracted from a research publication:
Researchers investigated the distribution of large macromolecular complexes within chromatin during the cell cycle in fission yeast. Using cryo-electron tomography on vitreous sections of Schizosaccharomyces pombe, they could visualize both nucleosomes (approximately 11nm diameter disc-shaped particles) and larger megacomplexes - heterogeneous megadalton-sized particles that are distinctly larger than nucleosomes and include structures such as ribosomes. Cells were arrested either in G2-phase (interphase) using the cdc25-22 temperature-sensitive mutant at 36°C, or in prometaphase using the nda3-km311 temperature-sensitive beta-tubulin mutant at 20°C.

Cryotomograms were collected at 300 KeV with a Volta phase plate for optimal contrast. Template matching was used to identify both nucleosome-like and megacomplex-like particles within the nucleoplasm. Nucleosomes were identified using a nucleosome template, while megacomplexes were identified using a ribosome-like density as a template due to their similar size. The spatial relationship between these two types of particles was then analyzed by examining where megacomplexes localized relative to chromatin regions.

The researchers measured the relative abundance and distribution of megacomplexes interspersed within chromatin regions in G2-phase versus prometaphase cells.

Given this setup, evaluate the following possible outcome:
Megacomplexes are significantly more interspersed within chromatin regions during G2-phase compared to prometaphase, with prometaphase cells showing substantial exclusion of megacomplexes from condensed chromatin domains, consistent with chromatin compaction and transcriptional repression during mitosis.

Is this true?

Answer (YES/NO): YES